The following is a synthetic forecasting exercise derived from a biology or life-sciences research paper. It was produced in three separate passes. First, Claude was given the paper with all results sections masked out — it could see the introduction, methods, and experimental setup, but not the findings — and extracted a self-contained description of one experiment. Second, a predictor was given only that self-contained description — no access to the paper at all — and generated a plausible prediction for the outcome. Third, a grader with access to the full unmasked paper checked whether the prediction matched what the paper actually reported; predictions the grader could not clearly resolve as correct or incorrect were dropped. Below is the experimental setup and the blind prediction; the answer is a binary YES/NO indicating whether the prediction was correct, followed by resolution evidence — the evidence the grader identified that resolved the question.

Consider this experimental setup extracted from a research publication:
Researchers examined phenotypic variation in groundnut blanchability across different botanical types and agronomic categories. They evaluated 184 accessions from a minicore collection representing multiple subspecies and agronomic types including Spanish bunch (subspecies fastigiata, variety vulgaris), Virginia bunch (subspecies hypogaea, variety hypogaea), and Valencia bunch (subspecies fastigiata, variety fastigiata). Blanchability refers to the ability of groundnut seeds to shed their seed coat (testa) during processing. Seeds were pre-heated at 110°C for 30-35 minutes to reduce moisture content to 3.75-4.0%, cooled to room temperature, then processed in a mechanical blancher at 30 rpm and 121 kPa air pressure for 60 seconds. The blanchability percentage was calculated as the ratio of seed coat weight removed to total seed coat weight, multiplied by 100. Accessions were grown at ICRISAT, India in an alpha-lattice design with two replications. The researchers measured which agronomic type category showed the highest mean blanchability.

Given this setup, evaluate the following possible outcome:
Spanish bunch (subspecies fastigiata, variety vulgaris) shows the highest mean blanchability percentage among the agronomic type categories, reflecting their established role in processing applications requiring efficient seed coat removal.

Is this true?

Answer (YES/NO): YES